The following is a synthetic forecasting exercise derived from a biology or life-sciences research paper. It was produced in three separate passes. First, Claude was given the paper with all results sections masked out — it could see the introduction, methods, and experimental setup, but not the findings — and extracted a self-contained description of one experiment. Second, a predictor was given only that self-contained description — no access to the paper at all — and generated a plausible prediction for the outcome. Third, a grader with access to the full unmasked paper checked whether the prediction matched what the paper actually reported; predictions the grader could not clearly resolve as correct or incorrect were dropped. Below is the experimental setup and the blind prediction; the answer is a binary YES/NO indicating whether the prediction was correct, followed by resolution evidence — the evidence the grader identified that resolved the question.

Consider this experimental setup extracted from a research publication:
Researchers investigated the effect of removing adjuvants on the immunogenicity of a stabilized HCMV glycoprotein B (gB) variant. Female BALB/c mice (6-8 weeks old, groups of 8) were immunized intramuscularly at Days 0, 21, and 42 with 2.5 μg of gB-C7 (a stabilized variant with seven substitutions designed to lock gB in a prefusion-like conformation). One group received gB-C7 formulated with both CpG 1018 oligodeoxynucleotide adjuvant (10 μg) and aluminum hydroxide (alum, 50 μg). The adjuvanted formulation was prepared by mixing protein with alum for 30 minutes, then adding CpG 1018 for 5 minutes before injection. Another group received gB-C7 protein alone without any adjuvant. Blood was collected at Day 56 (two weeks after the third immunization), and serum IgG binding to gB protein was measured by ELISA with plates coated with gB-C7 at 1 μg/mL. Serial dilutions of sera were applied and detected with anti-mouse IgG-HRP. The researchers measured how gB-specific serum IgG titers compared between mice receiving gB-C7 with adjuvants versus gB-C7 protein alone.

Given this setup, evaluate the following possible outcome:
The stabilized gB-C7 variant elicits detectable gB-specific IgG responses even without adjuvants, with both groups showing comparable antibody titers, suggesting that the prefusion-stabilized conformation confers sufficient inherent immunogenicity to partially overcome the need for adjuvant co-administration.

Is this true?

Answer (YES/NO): NO